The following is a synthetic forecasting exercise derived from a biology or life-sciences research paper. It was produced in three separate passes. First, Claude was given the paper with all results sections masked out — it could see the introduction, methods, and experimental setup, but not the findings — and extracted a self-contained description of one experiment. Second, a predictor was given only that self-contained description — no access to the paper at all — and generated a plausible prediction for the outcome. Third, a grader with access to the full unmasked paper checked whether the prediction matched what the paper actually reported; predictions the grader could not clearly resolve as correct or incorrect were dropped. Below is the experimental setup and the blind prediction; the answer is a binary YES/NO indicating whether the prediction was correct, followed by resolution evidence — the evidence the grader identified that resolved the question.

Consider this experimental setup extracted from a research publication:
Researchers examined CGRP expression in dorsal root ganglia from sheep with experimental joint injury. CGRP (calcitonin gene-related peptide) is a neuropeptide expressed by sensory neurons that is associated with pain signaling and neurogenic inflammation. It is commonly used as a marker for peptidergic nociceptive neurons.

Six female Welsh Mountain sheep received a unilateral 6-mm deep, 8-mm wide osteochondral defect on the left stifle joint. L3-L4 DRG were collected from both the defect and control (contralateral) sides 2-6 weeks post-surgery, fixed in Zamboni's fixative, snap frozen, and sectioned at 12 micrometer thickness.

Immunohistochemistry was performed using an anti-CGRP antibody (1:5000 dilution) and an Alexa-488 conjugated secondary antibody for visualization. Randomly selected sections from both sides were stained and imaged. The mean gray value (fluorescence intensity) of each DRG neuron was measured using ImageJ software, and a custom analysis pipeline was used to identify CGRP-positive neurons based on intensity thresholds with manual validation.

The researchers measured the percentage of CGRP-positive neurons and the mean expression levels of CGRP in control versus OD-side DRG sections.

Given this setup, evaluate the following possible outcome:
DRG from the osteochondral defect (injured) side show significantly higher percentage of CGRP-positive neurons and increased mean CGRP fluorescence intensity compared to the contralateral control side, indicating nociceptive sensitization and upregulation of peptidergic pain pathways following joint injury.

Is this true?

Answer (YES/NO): NO